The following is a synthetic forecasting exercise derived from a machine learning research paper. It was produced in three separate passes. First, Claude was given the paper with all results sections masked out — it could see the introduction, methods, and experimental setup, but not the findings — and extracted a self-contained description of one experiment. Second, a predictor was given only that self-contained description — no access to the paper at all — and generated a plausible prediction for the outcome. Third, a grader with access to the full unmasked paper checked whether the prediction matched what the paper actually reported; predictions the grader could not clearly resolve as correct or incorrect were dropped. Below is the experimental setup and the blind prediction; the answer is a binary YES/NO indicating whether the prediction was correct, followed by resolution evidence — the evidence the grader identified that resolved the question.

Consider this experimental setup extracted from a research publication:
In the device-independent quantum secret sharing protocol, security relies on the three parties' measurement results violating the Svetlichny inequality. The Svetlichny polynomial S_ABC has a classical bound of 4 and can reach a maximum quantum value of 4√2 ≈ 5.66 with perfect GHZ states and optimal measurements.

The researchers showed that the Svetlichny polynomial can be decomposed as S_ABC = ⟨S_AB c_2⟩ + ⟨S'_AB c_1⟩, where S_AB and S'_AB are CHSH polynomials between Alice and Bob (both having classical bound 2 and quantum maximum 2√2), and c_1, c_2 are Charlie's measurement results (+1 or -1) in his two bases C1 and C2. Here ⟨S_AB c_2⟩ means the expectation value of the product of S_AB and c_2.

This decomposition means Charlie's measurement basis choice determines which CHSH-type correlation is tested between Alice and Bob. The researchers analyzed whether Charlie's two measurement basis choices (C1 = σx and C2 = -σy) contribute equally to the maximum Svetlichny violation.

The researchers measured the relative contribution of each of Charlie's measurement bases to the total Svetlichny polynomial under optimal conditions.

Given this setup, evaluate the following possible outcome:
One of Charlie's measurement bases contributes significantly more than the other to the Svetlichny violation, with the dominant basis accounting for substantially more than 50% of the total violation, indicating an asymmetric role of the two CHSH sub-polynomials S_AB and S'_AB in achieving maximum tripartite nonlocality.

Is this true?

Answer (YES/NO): NO